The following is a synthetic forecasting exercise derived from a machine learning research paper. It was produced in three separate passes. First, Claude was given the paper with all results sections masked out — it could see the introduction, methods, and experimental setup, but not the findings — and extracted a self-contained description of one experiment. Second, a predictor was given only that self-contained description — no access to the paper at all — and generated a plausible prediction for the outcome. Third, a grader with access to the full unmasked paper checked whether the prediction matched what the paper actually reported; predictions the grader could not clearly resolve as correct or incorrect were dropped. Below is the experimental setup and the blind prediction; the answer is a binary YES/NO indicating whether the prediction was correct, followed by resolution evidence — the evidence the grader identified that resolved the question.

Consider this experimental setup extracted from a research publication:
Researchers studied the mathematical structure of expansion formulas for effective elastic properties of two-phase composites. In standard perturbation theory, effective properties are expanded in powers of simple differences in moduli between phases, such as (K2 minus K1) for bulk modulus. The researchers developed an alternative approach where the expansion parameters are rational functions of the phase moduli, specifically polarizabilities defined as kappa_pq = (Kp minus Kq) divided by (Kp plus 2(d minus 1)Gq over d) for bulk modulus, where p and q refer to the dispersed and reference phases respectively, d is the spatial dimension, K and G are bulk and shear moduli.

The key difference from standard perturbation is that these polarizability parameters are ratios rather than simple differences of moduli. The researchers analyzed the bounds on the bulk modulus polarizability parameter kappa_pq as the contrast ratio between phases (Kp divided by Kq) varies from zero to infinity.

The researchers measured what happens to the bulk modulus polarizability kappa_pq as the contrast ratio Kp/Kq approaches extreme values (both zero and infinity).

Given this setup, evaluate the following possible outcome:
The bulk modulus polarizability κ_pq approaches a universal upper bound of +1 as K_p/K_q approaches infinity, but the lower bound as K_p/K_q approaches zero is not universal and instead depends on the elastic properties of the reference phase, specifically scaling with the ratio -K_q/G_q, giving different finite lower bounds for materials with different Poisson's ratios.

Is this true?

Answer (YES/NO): YES